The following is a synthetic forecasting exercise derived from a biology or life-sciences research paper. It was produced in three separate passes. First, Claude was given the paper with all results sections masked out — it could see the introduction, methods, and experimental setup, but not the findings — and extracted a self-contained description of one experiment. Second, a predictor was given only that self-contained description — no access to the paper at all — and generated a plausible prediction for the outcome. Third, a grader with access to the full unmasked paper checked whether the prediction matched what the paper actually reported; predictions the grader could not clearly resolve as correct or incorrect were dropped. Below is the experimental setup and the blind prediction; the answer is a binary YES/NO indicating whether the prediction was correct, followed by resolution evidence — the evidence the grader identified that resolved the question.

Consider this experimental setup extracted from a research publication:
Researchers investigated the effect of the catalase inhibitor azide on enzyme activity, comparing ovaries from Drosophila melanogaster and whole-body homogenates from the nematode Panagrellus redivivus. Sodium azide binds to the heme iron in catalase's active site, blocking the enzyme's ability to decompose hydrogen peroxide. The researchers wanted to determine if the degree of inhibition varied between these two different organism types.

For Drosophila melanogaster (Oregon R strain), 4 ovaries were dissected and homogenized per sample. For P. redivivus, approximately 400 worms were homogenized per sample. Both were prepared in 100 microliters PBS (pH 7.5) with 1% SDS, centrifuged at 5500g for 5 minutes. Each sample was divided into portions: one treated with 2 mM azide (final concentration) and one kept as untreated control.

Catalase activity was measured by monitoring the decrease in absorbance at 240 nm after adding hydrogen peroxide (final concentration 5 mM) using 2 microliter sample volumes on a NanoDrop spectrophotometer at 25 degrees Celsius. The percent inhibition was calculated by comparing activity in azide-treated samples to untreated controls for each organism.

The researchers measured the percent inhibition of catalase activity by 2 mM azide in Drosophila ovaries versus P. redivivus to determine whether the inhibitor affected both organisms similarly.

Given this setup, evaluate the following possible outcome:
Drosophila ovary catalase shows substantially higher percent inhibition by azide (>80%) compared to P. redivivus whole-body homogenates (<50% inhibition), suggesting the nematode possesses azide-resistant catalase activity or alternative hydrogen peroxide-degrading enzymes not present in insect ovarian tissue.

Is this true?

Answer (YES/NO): NO